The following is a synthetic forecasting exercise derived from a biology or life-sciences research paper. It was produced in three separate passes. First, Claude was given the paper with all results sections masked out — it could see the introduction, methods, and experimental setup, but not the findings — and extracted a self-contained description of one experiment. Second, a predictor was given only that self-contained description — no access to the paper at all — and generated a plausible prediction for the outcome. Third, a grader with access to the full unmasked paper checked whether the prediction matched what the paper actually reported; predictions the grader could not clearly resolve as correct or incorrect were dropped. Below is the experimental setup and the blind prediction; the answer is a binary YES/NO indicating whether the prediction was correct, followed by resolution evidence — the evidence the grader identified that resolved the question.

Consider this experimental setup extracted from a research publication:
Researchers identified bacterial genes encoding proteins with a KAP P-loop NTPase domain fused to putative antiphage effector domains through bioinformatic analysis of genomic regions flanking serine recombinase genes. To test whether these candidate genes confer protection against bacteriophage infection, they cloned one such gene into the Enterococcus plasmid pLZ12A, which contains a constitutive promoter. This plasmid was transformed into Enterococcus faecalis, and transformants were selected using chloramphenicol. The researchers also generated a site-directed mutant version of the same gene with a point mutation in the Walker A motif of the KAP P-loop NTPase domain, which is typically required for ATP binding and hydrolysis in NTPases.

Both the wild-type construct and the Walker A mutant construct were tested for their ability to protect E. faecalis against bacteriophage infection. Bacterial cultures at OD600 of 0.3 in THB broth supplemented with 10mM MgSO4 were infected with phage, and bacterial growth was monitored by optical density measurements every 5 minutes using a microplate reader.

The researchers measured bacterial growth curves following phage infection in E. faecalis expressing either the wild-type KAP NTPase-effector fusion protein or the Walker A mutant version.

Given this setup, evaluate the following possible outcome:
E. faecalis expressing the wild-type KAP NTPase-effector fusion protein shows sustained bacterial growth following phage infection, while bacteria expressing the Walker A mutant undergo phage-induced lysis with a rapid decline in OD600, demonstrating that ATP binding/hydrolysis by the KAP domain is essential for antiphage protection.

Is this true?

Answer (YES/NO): NO